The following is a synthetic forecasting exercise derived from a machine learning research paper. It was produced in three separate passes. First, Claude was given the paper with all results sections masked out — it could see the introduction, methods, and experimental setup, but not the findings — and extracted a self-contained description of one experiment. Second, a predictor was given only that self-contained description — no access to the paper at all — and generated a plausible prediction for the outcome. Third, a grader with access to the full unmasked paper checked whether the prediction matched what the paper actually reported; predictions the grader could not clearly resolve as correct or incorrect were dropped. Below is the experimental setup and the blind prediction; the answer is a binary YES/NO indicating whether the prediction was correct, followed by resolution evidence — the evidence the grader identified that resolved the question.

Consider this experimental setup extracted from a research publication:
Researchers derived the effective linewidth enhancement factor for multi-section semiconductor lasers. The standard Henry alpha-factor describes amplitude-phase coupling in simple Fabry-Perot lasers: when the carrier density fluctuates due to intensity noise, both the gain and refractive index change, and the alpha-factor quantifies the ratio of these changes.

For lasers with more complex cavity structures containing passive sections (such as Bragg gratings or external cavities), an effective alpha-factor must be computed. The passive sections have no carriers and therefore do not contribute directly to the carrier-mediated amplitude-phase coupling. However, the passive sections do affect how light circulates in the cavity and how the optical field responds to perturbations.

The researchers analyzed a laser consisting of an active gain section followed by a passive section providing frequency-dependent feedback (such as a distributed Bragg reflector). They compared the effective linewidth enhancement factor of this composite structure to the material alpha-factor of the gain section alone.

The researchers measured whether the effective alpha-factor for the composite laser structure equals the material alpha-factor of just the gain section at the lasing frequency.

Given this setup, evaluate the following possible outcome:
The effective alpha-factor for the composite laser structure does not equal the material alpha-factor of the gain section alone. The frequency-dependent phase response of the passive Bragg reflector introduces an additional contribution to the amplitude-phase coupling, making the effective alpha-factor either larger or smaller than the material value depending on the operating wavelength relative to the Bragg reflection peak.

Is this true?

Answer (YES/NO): YES